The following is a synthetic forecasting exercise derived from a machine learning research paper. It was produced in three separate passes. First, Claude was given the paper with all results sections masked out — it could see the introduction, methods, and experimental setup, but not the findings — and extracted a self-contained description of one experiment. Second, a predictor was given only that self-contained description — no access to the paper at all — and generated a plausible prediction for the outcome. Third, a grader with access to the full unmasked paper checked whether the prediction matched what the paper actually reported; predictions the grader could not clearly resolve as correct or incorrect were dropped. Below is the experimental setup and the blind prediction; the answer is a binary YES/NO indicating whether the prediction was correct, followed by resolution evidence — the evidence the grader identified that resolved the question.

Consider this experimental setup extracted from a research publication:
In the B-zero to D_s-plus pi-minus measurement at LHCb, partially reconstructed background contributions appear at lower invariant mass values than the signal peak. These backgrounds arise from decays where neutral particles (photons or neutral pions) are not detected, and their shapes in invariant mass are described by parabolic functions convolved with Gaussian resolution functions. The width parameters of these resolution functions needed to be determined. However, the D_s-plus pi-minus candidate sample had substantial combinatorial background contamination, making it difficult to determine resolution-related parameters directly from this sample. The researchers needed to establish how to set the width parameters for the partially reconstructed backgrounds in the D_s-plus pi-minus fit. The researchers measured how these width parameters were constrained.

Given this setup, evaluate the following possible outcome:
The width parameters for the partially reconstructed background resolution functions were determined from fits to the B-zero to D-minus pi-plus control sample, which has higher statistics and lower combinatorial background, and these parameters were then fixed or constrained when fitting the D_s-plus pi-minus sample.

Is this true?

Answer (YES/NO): YES